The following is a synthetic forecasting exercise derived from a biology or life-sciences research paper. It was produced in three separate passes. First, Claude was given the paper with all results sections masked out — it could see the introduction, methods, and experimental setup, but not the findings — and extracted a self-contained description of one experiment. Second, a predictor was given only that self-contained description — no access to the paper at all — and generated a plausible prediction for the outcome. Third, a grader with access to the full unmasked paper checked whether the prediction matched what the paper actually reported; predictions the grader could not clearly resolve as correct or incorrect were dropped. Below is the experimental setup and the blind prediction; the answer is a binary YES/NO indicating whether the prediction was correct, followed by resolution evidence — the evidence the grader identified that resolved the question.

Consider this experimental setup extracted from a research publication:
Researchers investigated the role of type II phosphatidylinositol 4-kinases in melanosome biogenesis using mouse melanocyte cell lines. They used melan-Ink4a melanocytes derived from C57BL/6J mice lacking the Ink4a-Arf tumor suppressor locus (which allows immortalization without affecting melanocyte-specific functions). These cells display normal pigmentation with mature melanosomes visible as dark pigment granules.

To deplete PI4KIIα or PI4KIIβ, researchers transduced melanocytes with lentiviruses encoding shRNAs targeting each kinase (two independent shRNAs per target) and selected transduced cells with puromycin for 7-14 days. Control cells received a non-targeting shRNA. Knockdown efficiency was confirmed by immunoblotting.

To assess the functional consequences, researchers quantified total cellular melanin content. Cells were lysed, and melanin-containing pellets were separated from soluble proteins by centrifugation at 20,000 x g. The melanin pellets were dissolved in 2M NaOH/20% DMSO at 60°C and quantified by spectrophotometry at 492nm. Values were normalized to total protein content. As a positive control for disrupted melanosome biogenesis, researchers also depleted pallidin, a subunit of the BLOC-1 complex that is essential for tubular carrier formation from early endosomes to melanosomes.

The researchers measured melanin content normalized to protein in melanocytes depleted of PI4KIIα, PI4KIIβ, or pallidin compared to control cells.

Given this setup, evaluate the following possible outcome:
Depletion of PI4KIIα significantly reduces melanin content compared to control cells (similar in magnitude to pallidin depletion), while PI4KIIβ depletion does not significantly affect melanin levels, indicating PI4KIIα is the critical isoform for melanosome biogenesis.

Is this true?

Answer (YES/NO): NO